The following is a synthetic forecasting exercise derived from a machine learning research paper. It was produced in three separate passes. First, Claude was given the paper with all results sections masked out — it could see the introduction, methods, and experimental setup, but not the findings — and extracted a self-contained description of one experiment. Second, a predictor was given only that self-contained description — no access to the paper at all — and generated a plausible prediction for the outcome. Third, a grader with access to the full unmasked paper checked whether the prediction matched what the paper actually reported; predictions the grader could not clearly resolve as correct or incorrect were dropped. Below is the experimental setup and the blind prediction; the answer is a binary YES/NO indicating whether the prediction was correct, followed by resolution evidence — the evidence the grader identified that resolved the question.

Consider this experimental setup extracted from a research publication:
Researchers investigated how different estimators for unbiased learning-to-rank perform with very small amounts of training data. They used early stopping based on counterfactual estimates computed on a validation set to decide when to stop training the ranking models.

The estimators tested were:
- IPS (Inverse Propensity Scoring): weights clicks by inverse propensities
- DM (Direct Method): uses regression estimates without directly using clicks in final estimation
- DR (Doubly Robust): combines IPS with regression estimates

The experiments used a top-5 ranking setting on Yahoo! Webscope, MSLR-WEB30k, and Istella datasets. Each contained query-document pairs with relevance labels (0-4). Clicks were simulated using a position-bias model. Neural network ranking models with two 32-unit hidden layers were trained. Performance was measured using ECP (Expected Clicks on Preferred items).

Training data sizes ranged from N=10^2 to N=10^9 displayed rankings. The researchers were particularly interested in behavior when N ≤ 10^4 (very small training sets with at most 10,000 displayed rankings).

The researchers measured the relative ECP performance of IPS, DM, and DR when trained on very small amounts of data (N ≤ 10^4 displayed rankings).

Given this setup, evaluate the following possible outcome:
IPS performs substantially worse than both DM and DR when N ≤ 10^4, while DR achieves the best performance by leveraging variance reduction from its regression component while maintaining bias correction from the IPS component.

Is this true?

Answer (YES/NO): NO